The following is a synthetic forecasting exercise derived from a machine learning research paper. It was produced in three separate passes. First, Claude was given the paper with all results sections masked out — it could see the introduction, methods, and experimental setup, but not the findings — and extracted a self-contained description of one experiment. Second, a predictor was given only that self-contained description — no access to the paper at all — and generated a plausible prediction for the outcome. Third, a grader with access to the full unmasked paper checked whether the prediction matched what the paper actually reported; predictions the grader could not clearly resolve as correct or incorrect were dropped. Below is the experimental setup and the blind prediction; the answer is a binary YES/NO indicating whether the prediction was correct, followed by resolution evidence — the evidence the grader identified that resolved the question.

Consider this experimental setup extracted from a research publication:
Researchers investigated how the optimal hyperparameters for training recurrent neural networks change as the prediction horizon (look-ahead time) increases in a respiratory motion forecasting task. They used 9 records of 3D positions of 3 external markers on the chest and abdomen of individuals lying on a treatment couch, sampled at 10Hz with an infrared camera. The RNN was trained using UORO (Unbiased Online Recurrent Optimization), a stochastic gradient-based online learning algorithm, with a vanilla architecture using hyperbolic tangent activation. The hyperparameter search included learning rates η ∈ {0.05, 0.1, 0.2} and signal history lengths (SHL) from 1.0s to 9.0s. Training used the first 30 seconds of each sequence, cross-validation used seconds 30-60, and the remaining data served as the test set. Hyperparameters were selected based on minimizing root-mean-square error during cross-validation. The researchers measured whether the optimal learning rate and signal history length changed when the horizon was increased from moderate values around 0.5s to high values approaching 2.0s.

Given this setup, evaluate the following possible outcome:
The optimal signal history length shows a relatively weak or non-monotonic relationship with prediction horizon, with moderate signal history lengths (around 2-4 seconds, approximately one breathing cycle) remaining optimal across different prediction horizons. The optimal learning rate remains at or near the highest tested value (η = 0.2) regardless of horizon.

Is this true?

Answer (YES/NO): NO